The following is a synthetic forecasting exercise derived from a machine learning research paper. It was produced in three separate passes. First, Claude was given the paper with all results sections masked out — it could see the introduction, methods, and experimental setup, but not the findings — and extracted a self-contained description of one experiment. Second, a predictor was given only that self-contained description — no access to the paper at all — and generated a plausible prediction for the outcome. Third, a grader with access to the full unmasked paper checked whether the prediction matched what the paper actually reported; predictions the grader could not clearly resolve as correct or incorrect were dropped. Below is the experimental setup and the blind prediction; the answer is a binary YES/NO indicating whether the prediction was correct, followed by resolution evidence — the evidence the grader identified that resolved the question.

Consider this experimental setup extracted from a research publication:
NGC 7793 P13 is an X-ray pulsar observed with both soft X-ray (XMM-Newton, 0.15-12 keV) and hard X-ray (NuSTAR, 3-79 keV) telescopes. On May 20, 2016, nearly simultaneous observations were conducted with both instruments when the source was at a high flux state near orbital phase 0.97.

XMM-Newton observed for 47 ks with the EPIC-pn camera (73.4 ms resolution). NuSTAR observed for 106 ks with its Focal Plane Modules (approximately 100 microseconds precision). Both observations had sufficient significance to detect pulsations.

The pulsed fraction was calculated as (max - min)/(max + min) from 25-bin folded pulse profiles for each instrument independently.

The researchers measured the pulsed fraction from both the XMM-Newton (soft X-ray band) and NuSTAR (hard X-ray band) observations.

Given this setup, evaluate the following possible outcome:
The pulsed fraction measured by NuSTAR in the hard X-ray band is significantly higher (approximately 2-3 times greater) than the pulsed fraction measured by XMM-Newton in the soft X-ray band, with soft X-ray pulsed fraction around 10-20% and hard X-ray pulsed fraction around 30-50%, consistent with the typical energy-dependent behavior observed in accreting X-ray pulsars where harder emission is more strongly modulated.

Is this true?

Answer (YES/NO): YES